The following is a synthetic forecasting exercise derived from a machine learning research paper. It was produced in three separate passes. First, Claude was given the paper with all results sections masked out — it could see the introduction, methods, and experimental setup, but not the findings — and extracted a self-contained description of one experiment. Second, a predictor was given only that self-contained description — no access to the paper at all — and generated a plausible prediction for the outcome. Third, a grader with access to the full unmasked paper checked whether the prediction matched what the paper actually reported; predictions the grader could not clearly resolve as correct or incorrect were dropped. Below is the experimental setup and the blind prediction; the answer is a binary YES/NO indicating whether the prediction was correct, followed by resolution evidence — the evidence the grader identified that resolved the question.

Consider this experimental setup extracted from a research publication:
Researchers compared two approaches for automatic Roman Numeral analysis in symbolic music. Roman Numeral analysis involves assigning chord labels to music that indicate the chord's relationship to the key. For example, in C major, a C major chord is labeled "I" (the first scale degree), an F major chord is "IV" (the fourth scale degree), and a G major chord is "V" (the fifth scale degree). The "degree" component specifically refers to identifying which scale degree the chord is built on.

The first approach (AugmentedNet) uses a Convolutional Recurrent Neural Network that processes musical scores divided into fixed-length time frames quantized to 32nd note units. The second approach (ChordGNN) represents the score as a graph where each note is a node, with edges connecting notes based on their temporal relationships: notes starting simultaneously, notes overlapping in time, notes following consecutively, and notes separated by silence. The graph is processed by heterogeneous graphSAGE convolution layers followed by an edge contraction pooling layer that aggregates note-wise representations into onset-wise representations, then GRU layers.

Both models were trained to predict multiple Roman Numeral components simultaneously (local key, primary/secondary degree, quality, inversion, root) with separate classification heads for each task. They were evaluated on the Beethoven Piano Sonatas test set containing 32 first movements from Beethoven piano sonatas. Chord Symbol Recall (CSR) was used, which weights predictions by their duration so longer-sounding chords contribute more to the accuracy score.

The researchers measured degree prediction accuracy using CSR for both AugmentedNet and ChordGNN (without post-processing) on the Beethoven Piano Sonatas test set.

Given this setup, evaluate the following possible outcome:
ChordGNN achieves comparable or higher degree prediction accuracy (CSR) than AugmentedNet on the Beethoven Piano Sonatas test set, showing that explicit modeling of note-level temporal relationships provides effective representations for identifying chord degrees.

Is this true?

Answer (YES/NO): NO